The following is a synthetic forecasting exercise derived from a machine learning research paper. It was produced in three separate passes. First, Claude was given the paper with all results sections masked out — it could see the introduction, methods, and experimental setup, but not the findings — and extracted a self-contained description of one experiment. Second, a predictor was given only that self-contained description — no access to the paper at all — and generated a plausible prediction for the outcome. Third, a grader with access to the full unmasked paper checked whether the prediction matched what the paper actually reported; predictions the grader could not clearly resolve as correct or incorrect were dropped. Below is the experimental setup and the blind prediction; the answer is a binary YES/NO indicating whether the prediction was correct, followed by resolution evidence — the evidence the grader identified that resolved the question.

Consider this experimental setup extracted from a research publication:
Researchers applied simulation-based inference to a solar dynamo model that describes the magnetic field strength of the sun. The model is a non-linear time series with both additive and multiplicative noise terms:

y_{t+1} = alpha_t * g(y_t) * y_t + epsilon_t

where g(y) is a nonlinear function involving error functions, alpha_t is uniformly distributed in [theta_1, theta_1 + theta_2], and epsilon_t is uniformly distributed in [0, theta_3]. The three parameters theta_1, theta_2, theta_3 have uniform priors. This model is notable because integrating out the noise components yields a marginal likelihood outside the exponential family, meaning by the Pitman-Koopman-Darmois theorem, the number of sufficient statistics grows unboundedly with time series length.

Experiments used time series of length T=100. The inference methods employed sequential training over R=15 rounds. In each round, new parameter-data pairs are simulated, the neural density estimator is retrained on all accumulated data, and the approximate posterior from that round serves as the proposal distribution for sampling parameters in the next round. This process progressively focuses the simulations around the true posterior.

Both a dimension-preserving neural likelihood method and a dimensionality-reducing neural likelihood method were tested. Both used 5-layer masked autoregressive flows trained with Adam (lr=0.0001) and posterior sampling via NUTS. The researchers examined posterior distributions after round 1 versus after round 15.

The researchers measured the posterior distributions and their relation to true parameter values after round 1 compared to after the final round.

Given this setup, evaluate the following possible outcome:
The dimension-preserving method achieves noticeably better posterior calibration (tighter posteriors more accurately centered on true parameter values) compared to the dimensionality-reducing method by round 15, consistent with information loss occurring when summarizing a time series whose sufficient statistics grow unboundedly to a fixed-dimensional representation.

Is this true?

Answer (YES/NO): NO